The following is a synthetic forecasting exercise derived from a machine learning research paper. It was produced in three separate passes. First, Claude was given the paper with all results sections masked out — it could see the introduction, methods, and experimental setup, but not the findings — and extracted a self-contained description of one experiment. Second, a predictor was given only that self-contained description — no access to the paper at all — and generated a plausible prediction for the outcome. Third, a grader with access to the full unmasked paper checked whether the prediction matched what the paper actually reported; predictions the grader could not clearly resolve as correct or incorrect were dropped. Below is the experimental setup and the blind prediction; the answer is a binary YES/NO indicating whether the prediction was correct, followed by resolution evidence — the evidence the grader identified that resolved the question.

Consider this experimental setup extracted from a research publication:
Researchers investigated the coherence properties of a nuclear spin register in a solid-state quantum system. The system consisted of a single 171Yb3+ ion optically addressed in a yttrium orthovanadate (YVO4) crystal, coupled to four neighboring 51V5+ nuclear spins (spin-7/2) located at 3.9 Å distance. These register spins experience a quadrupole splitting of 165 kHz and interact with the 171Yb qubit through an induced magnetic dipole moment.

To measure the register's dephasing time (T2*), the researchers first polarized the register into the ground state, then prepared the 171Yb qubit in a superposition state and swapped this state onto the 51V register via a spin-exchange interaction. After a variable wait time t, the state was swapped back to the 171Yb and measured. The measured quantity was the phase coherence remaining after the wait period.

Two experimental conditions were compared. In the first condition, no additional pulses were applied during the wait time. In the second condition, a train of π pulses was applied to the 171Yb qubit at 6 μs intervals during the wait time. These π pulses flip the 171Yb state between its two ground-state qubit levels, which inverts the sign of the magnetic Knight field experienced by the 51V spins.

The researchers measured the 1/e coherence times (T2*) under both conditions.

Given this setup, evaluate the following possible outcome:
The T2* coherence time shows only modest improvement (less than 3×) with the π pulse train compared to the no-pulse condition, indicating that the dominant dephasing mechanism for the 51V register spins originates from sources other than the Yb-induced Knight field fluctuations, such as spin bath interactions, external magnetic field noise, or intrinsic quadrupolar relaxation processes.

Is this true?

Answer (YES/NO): NO